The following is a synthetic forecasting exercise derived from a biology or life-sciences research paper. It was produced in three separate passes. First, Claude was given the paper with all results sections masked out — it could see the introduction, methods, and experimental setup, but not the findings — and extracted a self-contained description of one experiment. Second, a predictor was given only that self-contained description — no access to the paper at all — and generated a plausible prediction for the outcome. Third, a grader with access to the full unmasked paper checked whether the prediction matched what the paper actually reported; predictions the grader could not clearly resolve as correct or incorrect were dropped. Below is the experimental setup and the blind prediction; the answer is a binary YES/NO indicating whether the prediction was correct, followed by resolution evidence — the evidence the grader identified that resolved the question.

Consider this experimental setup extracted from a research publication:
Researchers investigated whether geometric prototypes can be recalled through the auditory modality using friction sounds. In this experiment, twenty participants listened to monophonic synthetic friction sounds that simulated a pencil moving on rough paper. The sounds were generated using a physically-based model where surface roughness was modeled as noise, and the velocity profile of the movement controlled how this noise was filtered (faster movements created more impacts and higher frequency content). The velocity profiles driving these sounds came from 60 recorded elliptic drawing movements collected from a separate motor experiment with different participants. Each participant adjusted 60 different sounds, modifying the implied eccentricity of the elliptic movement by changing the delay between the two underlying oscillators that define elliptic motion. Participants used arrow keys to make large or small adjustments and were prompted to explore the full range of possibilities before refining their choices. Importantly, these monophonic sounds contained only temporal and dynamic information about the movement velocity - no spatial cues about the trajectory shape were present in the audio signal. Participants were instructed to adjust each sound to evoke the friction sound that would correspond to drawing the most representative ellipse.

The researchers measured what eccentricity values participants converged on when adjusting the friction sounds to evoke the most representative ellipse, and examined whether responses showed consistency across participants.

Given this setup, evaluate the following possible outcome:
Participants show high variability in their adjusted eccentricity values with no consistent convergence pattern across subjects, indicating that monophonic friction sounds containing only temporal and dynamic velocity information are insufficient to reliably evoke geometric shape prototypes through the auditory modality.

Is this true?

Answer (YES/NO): NO